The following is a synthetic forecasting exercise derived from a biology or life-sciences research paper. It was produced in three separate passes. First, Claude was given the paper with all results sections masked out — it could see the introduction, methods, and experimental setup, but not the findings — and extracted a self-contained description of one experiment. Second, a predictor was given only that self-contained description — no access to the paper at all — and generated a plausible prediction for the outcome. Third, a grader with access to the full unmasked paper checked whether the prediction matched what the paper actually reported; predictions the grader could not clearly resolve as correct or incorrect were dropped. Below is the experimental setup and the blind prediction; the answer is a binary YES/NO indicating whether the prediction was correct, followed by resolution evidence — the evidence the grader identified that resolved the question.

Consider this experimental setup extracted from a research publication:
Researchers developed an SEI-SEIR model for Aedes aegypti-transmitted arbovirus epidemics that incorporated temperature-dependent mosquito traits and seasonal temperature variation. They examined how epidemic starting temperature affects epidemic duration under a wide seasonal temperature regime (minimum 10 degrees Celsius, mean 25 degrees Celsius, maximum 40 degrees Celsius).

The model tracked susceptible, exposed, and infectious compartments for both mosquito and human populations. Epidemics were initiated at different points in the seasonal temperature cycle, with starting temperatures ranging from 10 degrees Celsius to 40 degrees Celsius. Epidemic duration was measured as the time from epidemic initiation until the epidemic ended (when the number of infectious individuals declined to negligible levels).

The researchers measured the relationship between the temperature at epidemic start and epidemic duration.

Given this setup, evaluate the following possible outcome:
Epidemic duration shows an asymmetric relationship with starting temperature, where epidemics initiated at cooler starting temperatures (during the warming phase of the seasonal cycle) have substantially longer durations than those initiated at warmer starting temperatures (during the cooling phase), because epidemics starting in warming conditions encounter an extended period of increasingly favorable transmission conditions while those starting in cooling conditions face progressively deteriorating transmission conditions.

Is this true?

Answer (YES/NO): YES